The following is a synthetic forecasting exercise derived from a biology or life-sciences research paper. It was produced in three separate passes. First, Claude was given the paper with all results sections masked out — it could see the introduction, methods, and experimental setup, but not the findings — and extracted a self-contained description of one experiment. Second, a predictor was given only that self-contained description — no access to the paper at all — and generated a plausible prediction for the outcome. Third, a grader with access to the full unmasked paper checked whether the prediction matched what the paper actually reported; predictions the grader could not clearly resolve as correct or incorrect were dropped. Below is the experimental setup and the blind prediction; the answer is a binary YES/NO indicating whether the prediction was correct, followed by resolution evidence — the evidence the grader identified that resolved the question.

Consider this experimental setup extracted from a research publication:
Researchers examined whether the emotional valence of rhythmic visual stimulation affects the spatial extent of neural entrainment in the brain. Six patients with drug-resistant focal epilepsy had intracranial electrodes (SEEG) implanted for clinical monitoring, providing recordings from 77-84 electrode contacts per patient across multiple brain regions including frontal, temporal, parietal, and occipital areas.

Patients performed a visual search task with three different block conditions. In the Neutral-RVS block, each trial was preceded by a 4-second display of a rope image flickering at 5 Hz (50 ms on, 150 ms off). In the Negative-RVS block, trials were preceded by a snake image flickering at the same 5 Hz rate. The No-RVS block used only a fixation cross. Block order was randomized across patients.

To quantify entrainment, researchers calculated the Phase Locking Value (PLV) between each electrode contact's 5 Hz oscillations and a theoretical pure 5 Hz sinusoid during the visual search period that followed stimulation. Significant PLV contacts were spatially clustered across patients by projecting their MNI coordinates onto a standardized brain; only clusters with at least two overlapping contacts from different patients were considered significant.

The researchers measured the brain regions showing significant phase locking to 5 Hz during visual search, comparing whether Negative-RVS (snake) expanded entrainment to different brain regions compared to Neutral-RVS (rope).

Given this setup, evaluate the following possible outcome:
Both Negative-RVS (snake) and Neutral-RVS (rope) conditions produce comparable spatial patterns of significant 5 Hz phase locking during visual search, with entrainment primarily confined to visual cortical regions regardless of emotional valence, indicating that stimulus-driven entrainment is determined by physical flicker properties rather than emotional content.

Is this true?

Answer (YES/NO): NO